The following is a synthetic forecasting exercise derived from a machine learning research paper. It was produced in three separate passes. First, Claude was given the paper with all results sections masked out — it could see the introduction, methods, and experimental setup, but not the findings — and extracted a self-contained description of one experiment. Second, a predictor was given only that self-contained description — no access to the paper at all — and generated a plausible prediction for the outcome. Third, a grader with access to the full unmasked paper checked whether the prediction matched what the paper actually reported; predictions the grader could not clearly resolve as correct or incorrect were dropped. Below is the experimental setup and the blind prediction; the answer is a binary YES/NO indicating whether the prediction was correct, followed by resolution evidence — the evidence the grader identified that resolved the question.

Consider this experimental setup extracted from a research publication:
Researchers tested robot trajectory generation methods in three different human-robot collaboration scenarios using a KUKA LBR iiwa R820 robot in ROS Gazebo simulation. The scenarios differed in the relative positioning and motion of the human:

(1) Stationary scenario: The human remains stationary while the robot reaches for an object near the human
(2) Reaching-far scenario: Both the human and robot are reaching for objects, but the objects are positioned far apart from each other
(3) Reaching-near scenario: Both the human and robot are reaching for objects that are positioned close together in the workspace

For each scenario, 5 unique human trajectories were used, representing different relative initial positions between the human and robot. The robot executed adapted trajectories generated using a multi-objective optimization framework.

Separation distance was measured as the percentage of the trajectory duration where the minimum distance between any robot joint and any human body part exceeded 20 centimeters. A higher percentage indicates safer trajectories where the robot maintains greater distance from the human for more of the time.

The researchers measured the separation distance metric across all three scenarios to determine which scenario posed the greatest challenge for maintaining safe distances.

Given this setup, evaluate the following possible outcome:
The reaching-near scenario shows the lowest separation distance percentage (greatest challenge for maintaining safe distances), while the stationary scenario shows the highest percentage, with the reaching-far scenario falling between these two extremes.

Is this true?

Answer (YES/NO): NO